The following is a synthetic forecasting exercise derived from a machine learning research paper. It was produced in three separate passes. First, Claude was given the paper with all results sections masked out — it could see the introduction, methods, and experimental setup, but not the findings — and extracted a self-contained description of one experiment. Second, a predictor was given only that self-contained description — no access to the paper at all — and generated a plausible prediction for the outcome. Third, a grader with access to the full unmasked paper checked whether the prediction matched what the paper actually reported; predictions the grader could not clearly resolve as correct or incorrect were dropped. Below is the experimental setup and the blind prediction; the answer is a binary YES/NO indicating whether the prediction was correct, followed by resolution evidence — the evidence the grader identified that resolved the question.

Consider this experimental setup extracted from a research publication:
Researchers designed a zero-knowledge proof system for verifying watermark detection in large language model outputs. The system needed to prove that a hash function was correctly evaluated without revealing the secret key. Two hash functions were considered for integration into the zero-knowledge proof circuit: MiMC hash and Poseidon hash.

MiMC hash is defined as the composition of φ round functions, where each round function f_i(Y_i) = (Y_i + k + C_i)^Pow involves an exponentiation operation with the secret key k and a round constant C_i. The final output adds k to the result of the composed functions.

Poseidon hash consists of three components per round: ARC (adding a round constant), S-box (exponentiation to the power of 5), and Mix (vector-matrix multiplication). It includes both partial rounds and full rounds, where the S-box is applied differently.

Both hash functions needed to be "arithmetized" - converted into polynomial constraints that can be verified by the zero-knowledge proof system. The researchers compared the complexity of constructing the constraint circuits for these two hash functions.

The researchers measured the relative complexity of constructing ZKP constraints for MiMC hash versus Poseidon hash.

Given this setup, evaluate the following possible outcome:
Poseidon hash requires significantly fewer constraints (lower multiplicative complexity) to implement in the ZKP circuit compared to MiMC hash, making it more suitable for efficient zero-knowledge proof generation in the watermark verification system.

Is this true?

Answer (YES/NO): YES